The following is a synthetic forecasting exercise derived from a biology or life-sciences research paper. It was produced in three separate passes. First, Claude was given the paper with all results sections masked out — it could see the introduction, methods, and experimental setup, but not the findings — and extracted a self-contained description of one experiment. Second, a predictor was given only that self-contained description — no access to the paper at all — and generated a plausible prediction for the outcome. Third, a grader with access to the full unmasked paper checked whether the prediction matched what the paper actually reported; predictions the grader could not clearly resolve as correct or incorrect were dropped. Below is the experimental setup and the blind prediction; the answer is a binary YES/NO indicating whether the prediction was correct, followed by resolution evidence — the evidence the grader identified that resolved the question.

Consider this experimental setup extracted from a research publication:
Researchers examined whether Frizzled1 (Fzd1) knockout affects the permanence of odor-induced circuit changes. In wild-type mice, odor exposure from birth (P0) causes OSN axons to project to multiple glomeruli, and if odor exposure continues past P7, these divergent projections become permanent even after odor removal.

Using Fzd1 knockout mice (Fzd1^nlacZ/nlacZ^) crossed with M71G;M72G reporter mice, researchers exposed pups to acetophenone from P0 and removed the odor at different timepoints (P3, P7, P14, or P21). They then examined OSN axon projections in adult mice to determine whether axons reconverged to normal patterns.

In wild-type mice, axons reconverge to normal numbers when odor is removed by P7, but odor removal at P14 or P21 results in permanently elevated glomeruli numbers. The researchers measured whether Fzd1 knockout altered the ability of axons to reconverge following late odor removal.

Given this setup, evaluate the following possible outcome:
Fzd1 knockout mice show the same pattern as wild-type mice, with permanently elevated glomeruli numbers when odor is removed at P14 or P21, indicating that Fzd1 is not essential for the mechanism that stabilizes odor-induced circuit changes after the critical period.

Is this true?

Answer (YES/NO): NO